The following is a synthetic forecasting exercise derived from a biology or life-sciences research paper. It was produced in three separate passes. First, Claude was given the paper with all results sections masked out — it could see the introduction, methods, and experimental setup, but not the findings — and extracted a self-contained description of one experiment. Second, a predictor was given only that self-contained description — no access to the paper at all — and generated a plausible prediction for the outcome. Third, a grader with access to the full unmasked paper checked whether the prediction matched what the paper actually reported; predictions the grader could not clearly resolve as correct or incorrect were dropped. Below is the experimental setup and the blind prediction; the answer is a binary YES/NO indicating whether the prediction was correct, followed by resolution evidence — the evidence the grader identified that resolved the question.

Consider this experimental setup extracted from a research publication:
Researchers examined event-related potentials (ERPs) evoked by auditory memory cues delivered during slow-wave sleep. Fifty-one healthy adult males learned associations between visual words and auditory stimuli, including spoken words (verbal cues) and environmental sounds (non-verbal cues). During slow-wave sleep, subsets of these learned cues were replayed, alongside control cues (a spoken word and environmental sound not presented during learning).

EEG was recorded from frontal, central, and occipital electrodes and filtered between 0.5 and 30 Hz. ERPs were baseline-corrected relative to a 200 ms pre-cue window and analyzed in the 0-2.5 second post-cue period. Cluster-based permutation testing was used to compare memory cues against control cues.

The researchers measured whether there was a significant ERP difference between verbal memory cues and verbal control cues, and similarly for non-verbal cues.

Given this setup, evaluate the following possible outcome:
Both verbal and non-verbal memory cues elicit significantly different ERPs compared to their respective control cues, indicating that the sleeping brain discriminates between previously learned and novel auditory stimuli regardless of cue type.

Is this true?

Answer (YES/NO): NO